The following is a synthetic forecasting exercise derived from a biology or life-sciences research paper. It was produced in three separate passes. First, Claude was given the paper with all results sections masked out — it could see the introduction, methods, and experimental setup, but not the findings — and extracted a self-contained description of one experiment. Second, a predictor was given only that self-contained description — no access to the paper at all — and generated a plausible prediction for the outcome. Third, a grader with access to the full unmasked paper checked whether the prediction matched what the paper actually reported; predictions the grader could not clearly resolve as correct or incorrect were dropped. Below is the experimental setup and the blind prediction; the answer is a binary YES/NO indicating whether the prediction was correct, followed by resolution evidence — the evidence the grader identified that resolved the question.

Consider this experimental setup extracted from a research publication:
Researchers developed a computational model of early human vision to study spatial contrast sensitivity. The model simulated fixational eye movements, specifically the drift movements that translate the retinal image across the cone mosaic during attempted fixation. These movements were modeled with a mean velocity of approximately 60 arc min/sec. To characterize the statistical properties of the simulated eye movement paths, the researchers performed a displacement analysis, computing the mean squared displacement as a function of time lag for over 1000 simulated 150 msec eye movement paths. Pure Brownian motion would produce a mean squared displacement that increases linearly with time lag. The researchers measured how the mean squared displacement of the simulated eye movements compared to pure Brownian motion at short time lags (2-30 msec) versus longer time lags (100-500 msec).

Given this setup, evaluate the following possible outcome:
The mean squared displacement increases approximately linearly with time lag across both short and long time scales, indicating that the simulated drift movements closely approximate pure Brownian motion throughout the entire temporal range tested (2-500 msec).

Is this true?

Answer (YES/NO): NO